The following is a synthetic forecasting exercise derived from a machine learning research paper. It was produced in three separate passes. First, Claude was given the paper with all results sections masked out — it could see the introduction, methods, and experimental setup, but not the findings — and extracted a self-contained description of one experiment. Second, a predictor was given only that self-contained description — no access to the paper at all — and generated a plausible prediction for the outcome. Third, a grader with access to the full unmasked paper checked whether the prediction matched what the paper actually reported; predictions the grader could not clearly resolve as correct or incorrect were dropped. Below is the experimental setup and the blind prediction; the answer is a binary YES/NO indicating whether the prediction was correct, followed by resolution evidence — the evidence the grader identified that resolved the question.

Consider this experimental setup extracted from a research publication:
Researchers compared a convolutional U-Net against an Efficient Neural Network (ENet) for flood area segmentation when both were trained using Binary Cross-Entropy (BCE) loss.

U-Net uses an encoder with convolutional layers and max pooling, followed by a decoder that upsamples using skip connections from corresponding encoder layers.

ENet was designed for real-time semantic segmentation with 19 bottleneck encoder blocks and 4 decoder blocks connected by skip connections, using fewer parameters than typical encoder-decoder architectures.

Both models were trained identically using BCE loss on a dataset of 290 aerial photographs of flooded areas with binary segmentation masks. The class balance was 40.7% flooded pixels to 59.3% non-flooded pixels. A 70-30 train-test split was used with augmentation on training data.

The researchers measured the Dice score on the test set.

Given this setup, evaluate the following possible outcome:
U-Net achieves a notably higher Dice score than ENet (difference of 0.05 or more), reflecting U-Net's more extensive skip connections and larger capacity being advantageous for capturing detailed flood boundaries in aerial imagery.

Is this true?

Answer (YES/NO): NO